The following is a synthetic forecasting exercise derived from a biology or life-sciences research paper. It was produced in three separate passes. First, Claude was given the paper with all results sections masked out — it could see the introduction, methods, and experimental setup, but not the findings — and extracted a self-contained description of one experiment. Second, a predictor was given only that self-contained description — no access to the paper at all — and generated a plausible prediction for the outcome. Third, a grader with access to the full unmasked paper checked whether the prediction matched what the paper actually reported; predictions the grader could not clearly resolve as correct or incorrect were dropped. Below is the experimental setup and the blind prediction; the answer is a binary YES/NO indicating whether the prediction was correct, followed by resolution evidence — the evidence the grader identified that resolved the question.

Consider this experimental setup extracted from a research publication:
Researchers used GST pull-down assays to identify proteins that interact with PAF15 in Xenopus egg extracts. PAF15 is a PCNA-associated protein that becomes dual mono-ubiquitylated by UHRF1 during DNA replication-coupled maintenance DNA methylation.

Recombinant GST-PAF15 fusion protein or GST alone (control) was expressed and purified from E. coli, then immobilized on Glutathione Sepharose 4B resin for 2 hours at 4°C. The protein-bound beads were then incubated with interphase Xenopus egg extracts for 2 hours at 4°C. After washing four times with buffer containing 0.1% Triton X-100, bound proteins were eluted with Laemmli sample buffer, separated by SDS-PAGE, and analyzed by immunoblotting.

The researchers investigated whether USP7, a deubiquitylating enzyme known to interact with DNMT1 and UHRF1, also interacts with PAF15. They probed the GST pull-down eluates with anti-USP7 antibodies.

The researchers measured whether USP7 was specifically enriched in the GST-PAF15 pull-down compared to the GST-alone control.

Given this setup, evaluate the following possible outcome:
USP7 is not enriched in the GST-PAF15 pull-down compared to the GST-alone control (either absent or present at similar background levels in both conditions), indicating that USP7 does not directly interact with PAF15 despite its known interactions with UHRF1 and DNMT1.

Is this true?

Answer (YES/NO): NO